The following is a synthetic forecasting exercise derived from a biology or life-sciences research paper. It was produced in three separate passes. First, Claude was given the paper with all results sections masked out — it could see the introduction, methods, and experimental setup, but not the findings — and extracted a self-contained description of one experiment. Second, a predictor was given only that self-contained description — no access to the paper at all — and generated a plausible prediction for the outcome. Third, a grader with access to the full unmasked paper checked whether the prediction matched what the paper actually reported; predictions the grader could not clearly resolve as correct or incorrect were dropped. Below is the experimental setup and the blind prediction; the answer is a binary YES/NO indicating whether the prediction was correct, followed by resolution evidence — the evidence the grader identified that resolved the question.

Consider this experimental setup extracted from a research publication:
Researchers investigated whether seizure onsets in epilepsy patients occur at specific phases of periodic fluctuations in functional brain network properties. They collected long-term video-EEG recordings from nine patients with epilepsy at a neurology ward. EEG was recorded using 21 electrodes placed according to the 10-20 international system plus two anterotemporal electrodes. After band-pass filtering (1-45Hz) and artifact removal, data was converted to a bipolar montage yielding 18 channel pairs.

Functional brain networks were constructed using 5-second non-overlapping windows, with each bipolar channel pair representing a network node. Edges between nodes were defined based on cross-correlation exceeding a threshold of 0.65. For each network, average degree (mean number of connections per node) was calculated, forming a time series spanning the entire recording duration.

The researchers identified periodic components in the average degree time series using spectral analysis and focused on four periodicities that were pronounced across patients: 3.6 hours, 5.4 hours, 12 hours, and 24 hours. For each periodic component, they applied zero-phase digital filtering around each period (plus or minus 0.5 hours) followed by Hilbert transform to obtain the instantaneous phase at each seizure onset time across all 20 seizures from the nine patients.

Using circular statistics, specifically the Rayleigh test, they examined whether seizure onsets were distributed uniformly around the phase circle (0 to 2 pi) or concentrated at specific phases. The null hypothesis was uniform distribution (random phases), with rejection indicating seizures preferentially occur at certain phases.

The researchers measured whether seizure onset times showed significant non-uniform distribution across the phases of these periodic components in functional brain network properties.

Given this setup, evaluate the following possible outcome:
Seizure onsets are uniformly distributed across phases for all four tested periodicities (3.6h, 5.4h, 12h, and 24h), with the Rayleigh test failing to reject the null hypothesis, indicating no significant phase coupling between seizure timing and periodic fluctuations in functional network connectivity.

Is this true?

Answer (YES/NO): NO